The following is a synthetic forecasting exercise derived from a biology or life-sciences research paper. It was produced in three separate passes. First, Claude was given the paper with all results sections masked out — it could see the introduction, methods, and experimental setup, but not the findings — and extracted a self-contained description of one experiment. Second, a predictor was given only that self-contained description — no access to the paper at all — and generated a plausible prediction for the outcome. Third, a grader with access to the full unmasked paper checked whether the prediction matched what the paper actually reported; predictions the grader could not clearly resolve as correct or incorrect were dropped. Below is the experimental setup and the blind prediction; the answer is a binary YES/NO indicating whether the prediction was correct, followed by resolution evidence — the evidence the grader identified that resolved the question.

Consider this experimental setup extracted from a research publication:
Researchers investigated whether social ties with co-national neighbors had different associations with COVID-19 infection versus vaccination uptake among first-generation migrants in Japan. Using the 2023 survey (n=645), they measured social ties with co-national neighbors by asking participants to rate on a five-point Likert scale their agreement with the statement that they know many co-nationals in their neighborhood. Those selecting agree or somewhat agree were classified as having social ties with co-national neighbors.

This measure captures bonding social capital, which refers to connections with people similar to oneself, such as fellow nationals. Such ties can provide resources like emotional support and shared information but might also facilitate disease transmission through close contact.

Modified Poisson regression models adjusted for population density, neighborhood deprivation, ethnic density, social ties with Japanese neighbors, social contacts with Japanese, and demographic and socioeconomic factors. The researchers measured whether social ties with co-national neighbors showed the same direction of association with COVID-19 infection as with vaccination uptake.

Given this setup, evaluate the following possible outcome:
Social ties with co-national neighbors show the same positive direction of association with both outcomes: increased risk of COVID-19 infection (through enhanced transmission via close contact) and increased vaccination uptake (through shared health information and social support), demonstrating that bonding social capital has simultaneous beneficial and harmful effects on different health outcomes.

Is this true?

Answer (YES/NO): NO